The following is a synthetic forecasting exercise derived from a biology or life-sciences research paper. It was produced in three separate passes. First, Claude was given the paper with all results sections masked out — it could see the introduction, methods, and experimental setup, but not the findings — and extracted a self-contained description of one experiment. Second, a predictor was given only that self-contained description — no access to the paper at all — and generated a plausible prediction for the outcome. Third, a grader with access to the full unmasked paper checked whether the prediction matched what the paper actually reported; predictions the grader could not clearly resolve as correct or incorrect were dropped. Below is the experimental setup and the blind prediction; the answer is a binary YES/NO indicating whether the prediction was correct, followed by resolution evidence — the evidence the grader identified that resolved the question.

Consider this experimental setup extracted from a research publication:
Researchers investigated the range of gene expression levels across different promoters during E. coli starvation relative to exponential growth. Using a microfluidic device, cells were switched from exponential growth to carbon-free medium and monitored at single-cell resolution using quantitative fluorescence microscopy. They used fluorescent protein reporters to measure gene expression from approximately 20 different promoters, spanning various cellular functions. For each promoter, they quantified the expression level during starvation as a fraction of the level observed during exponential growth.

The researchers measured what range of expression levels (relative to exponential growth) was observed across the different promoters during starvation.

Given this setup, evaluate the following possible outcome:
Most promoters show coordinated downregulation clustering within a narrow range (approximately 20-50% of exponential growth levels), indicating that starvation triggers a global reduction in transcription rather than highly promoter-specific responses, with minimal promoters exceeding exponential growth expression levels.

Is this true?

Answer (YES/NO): NO